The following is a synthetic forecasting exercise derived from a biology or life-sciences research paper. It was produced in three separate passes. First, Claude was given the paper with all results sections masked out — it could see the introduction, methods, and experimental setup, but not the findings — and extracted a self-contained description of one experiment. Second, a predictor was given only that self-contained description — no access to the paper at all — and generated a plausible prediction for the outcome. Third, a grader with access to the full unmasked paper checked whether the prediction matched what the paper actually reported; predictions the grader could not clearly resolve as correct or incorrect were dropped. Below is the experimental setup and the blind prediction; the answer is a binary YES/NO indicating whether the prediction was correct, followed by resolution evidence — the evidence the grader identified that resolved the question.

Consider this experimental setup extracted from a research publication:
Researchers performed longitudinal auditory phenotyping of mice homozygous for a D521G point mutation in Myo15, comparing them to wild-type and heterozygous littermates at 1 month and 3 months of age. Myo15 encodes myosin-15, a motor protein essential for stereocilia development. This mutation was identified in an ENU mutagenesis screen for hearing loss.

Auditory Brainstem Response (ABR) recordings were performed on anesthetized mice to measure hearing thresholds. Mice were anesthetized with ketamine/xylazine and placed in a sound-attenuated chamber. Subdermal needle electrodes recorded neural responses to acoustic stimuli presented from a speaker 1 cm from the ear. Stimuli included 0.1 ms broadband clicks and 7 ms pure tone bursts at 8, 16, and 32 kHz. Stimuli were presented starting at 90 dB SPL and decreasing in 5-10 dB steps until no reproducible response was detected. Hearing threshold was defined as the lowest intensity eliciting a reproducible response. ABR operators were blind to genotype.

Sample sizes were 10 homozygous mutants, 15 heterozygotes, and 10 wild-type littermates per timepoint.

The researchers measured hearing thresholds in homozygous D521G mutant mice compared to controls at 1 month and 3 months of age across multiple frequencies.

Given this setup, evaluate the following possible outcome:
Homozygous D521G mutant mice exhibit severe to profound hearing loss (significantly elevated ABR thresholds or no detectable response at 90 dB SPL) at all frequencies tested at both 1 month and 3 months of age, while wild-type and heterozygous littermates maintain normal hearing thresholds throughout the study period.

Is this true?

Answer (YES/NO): NO